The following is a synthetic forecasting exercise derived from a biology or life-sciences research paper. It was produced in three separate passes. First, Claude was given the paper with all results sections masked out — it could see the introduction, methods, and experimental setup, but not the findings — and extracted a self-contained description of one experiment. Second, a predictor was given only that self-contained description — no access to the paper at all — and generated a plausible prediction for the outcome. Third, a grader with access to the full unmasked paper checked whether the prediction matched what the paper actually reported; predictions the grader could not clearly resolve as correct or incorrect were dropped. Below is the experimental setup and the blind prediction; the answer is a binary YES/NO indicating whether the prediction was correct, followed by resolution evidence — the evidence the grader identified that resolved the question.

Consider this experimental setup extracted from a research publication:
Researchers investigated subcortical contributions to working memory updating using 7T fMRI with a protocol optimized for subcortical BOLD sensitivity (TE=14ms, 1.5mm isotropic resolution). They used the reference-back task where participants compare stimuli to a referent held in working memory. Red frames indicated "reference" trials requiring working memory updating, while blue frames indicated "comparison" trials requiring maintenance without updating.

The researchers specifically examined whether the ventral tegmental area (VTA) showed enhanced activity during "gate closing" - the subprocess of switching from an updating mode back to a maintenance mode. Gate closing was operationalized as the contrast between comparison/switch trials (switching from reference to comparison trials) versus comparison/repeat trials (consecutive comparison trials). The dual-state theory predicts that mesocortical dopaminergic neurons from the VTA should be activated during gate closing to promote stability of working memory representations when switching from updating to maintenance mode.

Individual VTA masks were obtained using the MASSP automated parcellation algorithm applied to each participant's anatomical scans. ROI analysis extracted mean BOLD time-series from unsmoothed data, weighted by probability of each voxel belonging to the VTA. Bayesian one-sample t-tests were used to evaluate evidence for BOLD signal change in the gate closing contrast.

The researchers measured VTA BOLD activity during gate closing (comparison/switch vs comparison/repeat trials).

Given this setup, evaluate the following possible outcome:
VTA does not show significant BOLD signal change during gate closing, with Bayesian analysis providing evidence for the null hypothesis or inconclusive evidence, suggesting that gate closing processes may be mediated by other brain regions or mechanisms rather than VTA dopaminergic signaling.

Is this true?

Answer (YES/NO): YES